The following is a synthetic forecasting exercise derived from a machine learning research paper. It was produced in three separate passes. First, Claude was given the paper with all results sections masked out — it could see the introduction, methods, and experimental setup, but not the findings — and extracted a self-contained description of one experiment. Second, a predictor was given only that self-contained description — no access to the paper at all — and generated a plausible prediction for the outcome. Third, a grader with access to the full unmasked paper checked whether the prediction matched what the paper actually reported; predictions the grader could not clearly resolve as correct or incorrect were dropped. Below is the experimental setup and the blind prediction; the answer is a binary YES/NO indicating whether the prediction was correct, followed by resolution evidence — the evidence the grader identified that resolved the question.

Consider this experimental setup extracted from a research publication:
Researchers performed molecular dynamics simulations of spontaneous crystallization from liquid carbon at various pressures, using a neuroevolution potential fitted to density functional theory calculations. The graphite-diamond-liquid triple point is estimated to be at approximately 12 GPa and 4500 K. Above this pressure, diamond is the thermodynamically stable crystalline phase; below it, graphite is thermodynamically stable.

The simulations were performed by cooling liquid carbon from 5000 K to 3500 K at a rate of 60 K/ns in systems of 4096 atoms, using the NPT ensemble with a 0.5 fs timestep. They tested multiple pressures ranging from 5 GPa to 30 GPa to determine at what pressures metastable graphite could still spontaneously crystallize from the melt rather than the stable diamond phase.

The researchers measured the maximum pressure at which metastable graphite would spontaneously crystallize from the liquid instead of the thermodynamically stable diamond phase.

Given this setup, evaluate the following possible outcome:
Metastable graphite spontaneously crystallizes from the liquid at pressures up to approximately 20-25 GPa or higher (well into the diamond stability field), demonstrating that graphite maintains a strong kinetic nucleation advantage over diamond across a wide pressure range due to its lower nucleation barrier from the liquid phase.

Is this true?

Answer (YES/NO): NO